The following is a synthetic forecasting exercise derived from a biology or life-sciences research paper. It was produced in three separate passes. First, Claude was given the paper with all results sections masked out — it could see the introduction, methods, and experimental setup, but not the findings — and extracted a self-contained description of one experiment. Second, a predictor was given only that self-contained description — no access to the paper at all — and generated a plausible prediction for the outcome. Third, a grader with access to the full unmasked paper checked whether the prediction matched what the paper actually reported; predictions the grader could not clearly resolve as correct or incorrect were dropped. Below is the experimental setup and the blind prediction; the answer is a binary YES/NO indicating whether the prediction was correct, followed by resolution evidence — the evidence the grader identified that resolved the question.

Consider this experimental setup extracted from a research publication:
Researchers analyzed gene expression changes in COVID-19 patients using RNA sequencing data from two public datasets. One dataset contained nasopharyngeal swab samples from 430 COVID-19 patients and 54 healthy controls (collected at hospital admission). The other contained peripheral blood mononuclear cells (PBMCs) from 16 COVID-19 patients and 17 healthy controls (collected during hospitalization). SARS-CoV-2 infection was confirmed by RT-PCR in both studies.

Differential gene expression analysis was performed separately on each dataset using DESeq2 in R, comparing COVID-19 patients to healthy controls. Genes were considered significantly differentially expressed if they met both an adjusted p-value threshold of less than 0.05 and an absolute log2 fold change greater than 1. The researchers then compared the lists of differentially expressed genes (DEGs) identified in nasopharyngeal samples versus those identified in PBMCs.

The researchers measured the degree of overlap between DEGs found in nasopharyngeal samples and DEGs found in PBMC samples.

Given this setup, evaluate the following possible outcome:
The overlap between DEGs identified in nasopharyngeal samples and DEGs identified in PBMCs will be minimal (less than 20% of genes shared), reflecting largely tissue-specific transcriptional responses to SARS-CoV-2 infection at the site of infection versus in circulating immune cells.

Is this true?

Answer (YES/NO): YES